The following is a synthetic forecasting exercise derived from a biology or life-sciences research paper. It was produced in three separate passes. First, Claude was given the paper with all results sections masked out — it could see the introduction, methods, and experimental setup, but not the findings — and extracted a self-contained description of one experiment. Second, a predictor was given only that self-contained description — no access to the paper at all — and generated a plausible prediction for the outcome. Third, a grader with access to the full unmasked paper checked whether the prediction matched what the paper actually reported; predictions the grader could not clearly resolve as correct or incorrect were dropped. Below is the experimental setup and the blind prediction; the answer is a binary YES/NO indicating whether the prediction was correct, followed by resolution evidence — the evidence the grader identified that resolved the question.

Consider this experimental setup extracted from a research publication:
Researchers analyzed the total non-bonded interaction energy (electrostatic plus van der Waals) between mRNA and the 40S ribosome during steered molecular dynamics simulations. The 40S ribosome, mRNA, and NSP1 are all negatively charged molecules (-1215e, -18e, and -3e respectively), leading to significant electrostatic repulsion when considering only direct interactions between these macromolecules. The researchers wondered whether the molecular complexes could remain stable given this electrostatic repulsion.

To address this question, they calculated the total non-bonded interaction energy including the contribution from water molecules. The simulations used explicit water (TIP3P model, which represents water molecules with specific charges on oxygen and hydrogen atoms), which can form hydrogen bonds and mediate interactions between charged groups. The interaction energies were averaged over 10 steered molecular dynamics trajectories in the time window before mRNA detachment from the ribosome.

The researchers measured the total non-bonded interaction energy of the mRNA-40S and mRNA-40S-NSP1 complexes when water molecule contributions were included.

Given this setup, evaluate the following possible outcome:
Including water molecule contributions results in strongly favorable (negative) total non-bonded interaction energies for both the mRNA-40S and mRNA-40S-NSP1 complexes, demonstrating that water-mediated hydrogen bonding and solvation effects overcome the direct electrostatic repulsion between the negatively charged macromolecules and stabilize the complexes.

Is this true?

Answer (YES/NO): YES